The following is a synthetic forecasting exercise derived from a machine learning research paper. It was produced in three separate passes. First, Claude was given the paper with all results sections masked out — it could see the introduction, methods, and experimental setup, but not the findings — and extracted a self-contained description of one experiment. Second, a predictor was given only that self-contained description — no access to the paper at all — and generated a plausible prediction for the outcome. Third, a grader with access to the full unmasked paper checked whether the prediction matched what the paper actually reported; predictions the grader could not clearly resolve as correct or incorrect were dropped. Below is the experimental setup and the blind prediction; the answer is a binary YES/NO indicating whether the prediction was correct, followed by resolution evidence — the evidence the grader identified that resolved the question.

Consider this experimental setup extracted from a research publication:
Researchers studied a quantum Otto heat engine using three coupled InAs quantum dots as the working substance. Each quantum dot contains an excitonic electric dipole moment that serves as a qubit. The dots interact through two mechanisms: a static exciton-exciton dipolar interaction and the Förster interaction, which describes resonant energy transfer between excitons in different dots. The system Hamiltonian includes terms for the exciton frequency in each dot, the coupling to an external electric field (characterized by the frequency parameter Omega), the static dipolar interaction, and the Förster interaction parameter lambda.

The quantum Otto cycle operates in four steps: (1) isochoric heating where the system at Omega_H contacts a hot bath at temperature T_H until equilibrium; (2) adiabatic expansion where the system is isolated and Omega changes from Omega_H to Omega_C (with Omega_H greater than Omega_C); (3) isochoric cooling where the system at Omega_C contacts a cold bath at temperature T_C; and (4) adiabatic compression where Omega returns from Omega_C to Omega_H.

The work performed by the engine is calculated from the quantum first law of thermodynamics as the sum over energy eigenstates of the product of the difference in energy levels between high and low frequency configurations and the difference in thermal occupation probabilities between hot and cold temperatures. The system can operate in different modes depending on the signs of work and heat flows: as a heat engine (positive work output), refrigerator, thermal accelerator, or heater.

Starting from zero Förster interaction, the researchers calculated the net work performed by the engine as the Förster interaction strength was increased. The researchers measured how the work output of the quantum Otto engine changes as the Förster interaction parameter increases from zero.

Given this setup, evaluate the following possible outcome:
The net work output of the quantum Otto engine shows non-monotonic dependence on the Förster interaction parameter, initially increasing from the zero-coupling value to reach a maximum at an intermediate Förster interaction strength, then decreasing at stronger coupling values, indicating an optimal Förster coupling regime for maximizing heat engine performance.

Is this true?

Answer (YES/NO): NO